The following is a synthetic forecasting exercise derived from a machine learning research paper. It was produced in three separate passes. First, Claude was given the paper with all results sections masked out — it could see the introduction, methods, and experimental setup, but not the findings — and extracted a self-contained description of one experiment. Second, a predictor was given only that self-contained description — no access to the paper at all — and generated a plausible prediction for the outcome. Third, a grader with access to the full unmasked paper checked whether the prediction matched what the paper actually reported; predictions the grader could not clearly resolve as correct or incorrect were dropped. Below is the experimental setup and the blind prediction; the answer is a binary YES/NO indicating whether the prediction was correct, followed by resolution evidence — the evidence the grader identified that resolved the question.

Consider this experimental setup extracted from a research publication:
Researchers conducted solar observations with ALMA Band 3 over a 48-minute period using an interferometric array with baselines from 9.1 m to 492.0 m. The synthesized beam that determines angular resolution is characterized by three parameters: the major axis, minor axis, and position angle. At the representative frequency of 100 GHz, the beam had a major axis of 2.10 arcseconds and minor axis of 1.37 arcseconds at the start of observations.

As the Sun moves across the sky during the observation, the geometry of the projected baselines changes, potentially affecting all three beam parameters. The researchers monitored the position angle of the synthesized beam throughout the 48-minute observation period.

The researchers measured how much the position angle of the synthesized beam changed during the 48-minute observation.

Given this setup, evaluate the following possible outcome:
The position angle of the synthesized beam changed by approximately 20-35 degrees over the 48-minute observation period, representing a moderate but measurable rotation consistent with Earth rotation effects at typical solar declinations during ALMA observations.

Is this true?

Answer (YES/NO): NO